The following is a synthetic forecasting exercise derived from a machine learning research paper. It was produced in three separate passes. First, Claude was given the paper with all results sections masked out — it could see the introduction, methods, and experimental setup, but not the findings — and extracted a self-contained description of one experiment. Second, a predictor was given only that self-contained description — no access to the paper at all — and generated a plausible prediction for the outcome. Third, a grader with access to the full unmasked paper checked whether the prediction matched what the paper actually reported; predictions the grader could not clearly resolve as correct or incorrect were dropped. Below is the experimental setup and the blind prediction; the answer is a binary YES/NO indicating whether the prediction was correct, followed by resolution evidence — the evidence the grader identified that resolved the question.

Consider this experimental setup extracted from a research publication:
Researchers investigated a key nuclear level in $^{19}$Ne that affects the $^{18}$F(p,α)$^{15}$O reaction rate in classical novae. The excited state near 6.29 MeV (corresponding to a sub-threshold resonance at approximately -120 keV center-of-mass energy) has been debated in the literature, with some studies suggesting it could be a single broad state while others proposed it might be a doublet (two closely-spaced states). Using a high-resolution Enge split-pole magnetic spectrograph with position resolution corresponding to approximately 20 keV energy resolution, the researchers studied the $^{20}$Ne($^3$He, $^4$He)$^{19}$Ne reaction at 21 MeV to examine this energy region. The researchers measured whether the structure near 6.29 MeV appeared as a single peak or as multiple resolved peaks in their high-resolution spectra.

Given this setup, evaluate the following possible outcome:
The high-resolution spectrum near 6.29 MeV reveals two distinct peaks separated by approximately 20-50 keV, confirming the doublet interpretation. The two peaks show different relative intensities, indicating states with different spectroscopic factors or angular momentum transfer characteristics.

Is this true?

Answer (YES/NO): NO